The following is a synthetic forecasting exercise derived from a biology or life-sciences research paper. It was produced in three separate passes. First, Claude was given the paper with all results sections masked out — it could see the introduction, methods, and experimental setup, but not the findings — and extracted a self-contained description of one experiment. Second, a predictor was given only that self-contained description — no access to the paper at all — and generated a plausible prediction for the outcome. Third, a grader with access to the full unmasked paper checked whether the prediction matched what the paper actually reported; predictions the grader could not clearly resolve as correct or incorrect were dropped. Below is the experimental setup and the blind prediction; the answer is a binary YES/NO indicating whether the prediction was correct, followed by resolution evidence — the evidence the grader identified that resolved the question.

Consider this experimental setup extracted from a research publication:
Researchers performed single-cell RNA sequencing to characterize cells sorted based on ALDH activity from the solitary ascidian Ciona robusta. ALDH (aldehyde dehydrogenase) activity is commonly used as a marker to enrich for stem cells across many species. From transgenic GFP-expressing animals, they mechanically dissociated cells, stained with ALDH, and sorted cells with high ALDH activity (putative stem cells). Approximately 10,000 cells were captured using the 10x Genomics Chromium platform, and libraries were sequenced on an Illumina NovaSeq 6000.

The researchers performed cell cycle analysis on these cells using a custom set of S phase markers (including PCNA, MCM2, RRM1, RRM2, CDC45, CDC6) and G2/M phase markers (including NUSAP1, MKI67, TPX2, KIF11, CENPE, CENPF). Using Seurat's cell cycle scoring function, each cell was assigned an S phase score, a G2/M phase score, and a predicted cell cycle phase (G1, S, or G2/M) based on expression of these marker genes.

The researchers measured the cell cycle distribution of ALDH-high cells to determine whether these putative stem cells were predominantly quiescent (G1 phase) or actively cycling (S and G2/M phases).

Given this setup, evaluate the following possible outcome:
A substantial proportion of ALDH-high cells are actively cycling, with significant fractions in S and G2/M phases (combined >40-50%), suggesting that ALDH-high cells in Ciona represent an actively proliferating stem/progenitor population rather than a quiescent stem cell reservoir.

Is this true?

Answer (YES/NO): YES